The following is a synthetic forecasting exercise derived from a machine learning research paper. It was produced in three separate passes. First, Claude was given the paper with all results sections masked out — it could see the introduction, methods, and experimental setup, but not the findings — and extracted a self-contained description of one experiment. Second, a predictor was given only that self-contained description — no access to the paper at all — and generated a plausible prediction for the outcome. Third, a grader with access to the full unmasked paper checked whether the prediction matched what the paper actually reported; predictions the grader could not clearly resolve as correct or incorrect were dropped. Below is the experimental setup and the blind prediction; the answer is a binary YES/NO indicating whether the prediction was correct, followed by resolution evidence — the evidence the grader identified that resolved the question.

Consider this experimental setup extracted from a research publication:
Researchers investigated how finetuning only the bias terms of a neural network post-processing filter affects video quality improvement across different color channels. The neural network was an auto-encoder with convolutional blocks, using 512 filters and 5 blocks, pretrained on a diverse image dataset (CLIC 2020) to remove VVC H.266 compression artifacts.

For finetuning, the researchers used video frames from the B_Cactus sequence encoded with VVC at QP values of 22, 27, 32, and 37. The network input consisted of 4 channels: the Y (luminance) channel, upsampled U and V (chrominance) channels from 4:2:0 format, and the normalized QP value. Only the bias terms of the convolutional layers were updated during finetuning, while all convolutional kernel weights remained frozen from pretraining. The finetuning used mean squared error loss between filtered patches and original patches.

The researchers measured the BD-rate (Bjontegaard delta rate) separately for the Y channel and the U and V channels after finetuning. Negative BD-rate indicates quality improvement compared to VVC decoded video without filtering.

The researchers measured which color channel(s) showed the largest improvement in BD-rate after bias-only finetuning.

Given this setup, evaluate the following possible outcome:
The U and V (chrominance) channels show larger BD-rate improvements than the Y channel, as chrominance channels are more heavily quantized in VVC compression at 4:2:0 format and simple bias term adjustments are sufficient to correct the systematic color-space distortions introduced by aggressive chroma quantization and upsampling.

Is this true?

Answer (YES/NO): YES